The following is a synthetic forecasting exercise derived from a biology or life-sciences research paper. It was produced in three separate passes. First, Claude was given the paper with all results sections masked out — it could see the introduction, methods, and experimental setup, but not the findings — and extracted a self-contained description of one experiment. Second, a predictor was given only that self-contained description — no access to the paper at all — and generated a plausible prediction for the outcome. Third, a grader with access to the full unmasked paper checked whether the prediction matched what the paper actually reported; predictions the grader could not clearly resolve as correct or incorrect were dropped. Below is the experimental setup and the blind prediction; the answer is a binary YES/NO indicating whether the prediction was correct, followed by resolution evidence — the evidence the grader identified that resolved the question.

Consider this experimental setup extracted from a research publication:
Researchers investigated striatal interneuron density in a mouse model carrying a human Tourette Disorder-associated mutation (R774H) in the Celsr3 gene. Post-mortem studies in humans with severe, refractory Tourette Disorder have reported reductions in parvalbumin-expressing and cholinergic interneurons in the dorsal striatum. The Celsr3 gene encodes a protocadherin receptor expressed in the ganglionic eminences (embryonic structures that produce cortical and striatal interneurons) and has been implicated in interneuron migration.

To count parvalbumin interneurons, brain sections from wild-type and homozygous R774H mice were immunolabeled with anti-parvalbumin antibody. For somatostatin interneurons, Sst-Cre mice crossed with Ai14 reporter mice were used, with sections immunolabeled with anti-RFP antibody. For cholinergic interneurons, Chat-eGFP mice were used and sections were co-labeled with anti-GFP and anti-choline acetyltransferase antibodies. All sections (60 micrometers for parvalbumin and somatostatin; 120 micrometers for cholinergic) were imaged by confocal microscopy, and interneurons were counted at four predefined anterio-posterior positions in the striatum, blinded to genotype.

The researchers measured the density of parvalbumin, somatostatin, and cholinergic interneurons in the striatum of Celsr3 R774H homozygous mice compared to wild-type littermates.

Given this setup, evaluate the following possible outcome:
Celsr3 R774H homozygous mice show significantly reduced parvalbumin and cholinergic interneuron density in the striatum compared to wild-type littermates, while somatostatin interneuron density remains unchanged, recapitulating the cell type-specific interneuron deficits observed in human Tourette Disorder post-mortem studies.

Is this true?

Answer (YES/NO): NO